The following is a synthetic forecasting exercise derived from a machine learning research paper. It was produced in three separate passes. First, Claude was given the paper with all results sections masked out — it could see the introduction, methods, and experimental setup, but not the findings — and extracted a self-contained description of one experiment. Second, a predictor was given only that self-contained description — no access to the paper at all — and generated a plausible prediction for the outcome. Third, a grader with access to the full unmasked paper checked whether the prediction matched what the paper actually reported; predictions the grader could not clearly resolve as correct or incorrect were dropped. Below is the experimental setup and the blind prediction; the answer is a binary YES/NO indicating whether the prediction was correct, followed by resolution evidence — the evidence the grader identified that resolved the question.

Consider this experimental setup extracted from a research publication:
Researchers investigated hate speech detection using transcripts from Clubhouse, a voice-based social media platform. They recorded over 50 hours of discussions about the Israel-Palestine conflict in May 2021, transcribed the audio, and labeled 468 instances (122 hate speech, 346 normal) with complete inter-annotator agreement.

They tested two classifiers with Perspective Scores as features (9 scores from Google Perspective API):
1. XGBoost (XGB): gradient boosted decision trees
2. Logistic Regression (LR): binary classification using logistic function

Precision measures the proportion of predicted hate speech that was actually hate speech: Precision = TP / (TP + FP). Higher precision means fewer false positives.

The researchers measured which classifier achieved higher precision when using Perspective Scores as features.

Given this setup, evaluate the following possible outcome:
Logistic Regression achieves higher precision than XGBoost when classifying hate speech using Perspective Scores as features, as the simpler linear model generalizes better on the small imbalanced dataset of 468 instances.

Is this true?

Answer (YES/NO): YES